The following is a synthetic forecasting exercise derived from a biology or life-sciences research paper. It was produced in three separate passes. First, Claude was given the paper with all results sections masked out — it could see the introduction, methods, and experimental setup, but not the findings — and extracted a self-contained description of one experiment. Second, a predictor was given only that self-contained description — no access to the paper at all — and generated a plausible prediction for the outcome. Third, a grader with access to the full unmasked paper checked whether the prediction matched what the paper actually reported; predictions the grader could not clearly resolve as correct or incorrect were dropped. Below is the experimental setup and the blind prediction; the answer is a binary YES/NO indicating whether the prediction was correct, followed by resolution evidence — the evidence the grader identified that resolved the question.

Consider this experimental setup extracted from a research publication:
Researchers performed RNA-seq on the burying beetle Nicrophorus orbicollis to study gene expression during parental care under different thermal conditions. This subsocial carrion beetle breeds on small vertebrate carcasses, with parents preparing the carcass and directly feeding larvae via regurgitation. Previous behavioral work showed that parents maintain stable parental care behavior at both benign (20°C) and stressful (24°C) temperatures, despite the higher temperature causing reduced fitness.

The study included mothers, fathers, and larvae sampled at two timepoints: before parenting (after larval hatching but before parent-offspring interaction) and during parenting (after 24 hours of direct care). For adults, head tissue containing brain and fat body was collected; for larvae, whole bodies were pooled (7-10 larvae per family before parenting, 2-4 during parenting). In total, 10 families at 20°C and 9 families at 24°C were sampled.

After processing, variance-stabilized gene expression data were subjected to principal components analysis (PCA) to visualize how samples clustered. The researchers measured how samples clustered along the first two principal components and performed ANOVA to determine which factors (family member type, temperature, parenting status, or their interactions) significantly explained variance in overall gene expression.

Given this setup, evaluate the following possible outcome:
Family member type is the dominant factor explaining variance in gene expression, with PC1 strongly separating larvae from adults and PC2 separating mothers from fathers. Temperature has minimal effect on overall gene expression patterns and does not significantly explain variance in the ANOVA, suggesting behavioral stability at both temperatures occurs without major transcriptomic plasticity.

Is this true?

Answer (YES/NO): NO